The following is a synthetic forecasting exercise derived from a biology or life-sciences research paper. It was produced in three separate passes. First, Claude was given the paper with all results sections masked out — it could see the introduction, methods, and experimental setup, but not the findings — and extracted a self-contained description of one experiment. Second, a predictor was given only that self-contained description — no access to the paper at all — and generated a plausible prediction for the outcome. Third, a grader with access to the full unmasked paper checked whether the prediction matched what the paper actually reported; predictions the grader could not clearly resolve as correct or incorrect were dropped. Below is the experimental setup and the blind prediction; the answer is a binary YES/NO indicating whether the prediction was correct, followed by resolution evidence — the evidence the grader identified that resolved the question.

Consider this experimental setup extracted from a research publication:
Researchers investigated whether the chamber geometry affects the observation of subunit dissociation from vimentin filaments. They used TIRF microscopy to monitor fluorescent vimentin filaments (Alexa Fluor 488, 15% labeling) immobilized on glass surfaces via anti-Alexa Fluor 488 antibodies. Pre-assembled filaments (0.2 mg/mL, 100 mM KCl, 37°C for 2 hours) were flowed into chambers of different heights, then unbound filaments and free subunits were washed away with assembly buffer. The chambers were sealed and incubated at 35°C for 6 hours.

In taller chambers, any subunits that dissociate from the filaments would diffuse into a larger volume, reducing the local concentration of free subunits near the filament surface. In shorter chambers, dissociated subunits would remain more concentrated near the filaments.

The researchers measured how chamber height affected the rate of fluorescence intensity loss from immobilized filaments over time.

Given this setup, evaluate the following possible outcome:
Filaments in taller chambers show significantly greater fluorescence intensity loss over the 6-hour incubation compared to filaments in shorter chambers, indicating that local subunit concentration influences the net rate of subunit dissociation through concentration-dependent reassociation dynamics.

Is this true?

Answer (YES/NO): YES